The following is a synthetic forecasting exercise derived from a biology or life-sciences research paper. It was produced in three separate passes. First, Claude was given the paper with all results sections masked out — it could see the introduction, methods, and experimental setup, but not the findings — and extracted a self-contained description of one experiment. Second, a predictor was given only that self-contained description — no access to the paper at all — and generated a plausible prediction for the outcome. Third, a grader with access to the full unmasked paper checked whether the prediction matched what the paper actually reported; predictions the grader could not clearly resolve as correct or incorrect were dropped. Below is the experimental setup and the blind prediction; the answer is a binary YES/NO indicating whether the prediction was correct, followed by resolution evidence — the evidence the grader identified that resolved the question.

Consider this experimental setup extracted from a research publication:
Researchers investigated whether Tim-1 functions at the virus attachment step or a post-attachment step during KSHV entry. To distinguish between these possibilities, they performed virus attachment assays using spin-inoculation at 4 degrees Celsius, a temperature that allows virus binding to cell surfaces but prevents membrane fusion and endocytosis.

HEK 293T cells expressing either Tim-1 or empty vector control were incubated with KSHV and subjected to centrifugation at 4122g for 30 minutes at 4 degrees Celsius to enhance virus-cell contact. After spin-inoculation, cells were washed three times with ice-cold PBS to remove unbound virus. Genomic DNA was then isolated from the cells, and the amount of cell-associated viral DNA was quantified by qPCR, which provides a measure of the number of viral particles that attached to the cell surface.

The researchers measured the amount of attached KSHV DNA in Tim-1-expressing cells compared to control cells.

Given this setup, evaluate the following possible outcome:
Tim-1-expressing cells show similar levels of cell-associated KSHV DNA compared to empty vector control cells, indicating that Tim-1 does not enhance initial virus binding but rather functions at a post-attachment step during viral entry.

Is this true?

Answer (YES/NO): YES